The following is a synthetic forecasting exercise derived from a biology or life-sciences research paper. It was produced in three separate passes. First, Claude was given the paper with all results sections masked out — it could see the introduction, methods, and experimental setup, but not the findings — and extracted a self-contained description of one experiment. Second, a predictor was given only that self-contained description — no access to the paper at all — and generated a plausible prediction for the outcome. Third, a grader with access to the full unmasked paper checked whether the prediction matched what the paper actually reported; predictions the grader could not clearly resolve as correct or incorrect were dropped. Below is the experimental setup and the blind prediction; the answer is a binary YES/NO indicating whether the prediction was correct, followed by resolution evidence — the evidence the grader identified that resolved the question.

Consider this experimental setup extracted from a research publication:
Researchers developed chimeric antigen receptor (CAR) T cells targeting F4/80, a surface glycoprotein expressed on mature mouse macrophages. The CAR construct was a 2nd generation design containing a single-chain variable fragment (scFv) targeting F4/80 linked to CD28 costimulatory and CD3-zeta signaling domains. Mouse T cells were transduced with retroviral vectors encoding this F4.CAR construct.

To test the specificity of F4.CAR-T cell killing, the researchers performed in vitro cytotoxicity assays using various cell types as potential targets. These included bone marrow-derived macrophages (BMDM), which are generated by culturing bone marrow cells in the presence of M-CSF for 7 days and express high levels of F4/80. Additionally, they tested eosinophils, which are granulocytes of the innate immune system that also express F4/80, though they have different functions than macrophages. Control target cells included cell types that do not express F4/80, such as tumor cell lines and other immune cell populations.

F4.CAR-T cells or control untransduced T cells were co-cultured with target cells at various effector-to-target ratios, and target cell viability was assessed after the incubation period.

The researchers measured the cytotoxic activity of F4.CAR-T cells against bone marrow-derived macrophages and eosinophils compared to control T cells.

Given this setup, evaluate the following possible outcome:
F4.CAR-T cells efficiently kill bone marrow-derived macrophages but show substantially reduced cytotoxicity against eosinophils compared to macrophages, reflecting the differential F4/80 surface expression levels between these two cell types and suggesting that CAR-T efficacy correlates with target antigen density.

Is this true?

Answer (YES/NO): NO